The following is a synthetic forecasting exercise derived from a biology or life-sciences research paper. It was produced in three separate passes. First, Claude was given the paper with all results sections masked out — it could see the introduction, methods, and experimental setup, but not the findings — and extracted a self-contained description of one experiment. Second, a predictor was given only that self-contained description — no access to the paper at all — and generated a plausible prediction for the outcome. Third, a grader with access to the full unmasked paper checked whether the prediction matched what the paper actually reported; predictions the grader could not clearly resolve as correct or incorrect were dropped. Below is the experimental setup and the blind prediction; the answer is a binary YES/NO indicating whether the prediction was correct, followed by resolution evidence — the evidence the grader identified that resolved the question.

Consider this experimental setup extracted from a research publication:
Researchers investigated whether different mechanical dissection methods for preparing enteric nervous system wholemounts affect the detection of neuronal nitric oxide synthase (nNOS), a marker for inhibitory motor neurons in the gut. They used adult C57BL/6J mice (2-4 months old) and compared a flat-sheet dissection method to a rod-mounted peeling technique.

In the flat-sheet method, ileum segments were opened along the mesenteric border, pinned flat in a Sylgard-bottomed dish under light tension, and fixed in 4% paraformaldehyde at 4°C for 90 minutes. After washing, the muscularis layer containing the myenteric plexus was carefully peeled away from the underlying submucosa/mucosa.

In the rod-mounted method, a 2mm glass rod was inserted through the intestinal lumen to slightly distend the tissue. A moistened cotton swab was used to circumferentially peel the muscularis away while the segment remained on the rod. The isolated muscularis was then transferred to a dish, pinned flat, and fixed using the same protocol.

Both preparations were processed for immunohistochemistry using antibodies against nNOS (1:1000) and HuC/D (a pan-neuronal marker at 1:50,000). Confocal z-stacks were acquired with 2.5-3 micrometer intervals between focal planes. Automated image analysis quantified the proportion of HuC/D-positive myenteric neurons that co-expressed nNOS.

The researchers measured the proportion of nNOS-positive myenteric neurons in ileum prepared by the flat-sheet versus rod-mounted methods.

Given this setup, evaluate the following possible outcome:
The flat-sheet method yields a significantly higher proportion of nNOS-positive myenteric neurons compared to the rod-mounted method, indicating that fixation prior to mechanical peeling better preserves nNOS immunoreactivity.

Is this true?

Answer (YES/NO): NO